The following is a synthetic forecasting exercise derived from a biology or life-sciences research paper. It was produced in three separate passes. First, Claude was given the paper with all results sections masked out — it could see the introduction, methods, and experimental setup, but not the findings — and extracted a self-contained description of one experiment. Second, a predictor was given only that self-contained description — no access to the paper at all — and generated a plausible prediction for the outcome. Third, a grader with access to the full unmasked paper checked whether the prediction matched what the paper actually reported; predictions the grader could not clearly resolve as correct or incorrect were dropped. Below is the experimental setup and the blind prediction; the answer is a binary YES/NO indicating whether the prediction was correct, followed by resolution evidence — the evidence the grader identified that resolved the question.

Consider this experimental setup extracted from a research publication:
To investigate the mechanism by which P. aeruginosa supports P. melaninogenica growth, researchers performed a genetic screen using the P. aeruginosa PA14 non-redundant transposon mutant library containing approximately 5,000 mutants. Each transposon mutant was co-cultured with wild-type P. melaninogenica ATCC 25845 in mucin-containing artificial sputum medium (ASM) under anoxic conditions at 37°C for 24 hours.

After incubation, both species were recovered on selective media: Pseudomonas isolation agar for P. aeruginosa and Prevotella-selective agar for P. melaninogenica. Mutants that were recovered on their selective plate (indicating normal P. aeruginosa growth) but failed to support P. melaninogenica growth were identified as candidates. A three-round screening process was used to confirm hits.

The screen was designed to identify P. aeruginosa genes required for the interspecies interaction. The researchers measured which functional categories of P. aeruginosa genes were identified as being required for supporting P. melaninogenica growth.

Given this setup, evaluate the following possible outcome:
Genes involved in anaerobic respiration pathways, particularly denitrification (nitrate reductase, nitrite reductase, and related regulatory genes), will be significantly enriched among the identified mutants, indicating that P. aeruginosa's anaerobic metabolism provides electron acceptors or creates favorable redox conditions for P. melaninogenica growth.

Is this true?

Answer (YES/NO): NO